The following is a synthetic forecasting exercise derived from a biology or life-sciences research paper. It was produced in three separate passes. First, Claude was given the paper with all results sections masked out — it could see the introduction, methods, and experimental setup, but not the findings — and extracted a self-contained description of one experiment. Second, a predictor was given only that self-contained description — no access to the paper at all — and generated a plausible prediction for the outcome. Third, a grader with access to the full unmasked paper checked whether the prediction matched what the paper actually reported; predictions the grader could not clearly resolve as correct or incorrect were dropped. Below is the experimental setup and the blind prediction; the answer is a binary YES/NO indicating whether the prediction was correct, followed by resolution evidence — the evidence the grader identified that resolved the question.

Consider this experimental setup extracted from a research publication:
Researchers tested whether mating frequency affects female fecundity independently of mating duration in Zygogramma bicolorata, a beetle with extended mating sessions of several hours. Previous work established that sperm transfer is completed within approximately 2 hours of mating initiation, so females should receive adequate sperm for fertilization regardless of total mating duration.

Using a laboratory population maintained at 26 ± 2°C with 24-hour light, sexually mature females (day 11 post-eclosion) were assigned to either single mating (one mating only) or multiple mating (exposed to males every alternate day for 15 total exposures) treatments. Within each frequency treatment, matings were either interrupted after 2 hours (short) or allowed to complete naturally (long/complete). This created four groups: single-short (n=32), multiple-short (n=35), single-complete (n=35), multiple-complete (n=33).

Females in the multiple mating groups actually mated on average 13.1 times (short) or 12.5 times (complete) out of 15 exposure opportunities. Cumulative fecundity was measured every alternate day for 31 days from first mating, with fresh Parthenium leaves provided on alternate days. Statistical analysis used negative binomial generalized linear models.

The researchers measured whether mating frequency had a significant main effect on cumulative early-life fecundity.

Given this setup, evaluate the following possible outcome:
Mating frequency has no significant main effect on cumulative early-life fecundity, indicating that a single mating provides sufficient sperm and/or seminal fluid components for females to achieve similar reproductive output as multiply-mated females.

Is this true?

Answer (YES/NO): NO